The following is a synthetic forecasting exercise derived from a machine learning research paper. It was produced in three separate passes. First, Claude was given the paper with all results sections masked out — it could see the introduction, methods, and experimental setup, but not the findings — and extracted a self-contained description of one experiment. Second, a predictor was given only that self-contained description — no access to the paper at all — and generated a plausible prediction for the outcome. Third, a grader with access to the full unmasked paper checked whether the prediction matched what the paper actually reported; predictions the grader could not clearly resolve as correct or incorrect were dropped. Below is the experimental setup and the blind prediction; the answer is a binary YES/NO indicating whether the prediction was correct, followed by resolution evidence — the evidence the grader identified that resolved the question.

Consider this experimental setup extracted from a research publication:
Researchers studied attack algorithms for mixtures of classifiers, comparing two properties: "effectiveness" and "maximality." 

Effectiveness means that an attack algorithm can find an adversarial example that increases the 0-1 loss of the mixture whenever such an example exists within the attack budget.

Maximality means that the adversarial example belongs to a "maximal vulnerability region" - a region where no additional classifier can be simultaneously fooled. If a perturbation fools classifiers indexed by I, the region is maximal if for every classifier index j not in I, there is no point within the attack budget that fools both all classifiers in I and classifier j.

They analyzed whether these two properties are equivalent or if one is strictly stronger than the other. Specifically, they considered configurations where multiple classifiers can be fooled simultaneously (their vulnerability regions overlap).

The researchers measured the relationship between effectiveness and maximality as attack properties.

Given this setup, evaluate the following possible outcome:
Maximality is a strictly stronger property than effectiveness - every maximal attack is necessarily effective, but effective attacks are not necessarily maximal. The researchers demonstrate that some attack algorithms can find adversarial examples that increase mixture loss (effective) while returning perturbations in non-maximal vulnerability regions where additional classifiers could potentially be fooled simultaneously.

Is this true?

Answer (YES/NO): YES